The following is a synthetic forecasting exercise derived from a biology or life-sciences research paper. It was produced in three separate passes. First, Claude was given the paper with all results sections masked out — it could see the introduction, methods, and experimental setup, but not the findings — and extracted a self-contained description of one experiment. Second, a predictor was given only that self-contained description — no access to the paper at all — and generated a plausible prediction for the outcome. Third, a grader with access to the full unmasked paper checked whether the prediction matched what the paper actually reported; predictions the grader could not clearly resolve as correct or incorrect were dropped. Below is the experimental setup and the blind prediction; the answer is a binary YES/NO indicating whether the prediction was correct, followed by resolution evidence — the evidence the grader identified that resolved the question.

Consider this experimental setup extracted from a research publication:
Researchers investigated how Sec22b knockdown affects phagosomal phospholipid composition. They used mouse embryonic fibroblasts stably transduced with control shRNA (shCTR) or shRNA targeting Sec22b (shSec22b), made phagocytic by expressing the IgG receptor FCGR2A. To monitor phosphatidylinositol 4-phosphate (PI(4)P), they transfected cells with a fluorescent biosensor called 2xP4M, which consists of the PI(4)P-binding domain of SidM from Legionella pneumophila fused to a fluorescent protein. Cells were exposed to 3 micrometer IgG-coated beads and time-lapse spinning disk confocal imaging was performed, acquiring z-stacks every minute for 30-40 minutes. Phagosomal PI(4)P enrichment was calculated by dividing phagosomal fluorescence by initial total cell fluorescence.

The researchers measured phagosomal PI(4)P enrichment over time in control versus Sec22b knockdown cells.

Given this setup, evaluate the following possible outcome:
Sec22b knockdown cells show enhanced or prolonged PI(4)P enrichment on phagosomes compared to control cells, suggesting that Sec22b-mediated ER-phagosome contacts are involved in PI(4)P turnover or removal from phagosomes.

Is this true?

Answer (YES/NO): YES